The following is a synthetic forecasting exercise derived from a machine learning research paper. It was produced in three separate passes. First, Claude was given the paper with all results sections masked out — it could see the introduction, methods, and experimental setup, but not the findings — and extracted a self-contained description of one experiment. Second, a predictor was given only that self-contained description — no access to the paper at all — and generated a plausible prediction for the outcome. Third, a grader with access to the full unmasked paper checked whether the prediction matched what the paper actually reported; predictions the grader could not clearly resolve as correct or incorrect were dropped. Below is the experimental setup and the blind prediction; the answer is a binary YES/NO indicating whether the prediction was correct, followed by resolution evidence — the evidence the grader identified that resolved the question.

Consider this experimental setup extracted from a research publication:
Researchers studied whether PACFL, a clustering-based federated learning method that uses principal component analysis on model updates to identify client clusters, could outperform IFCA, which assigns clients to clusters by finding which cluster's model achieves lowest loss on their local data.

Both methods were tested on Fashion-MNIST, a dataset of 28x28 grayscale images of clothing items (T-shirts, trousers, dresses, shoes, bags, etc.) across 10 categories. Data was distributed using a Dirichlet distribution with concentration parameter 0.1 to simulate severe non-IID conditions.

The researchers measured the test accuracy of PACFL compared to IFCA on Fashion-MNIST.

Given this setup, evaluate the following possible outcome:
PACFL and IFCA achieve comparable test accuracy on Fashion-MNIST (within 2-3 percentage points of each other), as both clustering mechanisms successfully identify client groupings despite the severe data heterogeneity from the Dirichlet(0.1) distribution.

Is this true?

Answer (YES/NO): YES